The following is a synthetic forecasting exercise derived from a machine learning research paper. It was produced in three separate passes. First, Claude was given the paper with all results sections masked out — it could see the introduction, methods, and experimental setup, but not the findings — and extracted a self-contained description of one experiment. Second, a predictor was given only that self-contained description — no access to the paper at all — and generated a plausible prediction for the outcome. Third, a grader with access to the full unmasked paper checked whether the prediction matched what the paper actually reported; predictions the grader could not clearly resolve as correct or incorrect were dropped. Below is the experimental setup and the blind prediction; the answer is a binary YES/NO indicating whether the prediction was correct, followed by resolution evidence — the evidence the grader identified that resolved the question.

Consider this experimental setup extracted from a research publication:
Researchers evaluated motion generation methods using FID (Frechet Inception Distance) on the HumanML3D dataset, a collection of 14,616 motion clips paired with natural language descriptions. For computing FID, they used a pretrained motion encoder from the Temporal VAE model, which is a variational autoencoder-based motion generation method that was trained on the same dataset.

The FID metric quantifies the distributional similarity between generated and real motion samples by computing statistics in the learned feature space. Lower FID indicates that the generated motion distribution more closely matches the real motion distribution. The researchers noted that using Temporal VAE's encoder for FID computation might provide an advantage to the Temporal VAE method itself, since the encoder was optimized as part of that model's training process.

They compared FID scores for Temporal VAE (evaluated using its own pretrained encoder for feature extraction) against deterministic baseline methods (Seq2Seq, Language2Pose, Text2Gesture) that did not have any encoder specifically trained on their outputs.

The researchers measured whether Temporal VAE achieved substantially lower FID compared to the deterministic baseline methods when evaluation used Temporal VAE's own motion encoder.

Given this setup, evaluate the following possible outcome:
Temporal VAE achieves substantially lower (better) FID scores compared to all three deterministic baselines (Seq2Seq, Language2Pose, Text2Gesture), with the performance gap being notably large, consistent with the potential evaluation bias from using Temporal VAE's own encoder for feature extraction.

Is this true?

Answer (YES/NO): YES